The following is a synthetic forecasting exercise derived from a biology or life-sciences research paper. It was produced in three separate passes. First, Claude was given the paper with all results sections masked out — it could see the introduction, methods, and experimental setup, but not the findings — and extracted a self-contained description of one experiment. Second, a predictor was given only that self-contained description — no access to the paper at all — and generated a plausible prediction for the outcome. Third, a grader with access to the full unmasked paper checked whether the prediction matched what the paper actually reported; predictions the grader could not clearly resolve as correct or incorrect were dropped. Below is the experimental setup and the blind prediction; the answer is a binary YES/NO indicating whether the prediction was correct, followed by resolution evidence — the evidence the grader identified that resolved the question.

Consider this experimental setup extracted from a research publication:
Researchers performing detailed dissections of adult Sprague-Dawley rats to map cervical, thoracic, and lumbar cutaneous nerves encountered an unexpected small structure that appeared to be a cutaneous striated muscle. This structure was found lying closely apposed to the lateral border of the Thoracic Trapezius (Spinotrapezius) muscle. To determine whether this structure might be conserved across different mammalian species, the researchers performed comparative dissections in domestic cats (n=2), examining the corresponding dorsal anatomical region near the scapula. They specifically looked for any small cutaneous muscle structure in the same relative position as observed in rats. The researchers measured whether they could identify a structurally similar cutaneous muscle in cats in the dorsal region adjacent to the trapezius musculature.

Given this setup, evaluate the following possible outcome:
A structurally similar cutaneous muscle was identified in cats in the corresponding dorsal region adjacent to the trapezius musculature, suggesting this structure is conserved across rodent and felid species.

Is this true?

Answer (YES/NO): NO